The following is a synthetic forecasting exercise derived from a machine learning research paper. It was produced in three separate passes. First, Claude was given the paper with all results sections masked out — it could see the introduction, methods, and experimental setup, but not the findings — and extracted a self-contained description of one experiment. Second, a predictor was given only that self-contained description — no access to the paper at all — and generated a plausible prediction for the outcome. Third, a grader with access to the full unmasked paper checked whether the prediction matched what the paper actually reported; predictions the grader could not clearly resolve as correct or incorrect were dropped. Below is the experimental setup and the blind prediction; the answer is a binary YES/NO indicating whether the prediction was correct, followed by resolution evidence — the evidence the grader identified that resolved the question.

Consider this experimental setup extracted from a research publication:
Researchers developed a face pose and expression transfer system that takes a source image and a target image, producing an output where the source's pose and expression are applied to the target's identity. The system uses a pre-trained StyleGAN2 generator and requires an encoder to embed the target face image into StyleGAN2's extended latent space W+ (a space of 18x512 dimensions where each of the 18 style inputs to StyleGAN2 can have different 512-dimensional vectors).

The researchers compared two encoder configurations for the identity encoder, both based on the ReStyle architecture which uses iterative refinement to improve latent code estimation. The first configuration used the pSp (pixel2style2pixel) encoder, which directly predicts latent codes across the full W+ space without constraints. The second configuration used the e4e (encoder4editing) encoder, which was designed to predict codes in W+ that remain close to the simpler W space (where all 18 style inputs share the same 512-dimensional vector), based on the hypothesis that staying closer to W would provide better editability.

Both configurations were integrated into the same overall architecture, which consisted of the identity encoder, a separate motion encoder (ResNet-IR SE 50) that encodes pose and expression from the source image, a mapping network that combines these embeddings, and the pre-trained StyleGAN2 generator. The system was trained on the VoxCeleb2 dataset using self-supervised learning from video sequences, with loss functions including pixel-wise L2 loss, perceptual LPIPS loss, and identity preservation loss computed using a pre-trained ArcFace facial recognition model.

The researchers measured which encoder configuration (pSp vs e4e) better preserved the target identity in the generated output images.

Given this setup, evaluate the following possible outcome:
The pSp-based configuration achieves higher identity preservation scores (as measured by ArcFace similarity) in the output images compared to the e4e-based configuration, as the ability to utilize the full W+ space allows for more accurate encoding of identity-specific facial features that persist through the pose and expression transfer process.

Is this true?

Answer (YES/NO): YES